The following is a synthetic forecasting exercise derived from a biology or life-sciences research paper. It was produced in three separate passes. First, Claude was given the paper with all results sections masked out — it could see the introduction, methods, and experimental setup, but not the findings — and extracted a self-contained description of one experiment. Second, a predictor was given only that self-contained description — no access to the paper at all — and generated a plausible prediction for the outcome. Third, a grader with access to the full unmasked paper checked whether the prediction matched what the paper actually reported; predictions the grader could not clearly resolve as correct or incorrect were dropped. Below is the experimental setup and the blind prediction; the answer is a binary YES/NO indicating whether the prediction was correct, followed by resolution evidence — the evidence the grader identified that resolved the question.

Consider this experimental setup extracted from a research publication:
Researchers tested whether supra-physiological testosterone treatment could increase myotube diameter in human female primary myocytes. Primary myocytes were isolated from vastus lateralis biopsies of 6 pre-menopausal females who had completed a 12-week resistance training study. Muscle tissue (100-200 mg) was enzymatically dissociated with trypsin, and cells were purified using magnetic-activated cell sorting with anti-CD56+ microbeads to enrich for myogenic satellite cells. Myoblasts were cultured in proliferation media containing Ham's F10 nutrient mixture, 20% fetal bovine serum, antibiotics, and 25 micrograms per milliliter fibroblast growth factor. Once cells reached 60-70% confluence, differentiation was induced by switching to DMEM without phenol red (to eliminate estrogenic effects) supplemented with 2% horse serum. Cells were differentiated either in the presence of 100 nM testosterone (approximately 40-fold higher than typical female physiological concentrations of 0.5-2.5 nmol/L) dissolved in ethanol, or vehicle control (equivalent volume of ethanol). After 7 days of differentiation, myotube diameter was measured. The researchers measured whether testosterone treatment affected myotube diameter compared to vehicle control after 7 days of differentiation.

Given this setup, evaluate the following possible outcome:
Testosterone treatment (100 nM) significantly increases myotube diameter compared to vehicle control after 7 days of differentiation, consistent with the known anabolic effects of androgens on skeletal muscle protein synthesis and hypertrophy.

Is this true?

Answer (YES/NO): YES